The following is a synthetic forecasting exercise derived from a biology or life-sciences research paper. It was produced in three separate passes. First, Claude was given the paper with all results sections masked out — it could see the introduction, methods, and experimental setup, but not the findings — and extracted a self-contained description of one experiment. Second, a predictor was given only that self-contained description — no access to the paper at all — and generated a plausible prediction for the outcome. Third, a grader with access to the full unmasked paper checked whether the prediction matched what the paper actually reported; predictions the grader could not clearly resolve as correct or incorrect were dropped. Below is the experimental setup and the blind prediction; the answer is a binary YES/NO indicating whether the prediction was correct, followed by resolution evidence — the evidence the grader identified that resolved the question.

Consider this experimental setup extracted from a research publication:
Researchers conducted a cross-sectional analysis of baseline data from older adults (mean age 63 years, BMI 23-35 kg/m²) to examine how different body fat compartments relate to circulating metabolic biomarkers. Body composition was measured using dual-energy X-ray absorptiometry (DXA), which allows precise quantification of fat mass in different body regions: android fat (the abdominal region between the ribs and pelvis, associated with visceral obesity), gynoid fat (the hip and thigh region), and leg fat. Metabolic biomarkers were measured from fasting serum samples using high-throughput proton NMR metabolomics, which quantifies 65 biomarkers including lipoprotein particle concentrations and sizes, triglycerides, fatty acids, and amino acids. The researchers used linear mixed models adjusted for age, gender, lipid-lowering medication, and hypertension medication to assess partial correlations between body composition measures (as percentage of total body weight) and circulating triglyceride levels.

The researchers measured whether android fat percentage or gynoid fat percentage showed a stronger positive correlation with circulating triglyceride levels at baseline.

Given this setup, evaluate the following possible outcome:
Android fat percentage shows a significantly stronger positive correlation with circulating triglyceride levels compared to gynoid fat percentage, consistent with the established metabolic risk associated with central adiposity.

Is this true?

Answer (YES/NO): YES